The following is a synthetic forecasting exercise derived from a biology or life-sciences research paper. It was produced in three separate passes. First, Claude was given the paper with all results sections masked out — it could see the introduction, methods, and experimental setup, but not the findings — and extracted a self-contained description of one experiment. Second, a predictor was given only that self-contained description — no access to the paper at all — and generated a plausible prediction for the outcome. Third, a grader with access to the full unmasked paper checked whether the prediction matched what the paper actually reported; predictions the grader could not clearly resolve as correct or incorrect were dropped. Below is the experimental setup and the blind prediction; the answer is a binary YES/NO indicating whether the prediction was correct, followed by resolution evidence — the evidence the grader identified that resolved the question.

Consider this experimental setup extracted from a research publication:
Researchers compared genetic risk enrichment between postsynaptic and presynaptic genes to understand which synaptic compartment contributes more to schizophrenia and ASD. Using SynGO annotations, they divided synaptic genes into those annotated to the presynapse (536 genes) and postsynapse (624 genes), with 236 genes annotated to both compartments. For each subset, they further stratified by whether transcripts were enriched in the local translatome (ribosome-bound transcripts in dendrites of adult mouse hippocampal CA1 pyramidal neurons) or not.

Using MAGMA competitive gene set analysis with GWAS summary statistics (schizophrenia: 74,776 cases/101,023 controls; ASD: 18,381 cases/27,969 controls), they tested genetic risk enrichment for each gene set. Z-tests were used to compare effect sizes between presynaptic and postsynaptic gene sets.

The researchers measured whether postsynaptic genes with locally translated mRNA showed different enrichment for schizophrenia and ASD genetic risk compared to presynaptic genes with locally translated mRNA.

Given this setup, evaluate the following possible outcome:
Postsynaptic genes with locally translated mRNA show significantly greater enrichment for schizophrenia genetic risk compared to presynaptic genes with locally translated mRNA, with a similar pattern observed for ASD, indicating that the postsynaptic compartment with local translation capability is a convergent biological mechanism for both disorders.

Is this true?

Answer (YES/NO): NO